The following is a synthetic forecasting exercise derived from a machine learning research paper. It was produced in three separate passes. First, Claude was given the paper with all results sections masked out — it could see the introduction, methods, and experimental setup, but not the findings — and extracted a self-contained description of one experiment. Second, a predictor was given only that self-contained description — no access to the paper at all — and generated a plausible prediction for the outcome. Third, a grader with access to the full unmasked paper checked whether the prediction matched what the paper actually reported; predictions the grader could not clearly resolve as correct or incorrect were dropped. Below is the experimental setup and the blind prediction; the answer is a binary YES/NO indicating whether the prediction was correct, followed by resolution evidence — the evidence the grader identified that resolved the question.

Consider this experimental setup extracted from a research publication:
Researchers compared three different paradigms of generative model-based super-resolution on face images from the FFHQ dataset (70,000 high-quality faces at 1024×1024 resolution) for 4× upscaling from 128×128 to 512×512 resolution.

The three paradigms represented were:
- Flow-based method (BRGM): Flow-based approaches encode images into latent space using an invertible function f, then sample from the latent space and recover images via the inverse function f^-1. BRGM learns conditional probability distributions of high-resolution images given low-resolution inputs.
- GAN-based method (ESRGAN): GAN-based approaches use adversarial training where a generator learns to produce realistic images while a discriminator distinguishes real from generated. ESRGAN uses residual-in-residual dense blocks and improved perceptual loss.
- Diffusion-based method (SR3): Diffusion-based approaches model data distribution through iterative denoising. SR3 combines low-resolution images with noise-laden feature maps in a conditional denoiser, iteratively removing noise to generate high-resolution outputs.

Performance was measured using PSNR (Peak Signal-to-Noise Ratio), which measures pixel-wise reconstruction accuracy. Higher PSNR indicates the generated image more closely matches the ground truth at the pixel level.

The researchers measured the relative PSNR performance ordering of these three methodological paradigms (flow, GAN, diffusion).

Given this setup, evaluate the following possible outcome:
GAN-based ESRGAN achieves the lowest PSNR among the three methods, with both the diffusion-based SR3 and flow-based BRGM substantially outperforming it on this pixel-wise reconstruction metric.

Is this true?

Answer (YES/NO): YES